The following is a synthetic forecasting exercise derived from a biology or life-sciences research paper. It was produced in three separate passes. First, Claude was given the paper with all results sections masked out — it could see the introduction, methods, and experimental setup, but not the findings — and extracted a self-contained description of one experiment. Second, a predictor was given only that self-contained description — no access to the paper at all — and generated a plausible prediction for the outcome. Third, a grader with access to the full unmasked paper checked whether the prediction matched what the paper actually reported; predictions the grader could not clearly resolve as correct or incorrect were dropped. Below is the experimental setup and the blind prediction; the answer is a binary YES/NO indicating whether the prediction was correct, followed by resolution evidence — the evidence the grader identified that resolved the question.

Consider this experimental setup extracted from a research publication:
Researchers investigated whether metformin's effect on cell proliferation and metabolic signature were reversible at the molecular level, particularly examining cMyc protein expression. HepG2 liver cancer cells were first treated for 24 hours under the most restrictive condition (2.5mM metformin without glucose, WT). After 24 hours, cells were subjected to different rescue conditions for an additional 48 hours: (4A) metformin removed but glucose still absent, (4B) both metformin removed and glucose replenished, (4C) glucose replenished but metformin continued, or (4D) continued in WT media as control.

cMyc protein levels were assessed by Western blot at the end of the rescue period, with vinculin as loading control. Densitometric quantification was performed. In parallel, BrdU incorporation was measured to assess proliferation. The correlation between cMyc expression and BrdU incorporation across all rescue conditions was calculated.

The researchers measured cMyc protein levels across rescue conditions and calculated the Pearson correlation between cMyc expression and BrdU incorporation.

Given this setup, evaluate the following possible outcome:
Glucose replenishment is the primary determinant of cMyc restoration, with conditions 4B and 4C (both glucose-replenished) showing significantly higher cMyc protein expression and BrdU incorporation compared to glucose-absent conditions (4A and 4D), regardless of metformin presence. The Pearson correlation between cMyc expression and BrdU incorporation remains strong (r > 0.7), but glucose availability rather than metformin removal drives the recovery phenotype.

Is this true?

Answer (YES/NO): NO